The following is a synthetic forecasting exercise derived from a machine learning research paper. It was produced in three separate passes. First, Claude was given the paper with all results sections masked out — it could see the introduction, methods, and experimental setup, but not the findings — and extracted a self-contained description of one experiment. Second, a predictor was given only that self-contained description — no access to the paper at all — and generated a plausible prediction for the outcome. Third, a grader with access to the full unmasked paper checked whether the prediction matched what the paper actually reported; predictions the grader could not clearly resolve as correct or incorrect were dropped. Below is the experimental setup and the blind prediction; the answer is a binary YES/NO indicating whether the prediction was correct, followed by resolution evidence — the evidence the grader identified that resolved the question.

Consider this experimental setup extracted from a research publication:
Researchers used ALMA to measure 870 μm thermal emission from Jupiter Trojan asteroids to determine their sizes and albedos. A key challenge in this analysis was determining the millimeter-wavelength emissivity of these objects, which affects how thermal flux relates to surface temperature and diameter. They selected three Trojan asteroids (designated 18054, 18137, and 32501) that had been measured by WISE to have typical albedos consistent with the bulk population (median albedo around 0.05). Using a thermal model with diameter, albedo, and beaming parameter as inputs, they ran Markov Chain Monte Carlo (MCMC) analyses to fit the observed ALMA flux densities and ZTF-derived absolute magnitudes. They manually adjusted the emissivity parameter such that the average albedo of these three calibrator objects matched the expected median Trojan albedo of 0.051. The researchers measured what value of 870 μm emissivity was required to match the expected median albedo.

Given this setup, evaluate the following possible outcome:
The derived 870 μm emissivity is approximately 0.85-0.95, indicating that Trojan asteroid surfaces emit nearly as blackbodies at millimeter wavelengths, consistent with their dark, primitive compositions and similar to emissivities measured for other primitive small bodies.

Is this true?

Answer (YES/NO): NO